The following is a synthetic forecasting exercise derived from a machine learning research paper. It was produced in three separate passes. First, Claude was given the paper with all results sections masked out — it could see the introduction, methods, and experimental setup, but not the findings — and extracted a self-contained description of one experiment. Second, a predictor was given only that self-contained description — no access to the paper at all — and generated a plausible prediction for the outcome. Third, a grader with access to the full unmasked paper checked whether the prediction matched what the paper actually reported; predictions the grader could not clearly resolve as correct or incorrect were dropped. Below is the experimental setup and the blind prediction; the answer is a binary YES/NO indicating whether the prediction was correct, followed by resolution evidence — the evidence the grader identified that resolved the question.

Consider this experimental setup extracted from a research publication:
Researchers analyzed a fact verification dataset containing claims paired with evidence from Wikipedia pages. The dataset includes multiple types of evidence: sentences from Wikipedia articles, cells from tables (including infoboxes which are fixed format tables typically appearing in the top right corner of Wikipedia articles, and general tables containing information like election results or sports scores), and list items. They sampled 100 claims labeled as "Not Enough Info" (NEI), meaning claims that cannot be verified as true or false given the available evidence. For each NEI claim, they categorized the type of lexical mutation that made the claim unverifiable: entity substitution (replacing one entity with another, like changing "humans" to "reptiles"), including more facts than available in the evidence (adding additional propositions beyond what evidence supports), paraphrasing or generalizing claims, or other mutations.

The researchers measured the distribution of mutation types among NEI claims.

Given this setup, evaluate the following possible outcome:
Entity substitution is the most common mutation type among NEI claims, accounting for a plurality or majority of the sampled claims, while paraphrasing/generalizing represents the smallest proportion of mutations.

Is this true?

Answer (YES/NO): NO